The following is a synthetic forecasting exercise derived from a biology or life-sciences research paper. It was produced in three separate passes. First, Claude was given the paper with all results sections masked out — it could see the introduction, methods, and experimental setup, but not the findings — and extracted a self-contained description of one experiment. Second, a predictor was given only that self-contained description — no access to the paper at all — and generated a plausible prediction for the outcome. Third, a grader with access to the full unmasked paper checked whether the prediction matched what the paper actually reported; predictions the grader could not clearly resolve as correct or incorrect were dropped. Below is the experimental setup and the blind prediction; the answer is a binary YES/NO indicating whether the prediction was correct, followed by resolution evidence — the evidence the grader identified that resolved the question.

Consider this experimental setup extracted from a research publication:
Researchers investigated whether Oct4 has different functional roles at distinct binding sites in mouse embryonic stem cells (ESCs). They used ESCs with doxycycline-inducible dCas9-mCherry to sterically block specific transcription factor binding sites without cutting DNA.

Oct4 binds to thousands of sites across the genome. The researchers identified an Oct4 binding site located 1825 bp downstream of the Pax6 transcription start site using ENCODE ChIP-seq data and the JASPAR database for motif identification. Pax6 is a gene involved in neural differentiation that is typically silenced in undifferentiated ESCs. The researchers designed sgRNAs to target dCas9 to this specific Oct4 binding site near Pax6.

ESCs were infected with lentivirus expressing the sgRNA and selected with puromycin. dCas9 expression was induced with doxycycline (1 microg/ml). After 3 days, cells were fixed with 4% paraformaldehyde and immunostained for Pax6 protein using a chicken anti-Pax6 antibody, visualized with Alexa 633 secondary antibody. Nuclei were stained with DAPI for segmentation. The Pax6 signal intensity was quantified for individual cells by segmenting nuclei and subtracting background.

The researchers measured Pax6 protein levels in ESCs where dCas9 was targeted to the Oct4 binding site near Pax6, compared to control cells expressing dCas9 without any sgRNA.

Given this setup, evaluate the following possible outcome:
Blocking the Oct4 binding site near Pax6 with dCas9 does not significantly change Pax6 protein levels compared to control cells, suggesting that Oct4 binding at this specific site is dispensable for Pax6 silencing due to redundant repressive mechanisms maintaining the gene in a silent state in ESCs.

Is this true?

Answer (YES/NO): NO